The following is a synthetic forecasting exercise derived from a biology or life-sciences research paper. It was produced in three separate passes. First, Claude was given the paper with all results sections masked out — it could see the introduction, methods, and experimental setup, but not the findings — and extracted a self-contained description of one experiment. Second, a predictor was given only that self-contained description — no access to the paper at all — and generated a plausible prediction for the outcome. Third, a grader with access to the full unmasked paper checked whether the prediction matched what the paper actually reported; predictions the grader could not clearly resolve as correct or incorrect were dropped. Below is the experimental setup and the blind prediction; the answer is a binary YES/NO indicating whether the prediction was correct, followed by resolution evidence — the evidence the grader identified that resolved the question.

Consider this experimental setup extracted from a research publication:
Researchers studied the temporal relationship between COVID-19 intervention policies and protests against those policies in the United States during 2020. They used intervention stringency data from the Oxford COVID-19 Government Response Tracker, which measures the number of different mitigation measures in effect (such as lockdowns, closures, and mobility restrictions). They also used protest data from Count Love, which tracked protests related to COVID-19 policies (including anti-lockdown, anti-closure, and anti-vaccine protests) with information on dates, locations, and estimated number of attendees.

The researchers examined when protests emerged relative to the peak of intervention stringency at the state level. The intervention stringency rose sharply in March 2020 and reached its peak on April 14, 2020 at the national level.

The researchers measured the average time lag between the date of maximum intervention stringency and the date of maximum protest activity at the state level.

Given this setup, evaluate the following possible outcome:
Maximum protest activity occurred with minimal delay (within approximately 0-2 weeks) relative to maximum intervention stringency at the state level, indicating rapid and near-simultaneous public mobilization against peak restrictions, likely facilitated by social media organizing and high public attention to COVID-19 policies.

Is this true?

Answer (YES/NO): NO